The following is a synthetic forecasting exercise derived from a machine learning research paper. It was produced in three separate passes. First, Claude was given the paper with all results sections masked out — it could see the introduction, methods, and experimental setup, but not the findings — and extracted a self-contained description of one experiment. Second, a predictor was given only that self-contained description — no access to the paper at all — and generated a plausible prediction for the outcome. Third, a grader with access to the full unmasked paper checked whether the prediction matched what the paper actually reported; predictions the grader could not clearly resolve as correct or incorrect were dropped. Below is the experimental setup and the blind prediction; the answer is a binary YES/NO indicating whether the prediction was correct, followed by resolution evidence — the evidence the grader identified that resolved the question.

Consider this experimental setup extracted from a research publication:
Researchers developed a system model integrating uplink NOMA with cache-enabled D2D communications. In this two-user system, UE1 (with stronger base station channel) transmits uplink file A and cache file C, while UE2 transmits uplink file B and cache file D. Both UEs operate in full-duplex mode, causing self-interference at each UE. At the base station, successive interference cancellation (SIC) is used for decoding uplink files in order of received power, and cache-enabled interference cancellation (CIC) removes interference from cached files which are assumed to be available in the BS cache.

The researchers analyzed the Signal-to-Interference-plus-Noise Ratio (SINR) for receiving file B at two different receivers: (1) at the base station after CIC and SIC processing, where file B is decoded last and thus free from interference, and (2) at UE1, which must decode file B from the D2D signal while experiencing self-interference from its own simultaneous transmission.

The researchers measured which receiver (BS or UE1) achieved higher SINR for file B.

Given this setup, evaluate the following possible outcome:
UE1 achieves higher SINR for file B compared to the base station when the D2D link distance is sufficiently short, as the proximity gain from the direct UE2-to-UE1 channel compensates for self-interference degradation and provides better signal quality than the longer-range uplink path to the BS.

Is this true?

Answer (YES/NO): NO